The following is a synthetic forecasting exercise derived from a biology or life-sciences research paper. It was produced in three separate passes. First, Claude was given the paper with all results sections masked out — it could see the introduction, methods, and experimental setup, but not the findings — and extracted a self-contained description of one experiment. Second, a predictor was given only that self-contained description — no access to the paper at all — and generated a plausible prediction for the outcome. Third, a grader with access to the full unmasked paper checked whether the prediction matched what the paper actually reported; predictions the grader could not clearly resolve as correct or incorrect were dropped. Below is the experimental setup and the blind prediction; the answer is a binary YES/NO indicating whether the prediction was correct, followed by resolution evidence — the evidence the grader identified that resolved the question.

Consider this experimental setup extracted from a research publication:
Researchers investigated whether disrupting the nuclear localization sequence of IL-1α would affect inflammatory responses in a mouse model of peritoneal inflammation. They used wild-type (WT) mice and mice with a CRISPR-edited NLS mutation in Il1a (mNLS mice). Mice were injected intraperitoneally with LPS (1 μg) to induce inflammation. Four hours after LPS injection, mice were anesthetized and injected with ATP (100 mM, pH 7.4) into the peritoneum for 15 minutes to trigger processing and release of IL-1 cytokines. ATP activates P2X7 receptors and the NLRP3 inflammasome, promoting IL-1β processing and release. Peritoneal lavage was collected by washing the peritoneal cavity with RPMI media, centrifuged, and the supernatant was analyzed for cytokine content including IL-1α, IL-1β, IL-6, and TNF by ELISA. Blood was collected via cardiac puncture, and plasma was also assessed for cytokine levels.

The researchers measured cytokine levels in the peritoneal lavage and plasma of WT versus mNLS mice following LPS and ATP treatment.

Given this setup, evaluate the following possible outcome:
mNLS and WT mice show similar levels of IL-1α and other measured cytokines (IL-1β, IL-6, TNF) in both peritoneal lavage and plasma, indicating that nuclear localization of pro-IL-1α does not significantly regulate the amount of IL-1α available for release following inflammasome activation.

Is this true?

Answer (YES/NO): YES